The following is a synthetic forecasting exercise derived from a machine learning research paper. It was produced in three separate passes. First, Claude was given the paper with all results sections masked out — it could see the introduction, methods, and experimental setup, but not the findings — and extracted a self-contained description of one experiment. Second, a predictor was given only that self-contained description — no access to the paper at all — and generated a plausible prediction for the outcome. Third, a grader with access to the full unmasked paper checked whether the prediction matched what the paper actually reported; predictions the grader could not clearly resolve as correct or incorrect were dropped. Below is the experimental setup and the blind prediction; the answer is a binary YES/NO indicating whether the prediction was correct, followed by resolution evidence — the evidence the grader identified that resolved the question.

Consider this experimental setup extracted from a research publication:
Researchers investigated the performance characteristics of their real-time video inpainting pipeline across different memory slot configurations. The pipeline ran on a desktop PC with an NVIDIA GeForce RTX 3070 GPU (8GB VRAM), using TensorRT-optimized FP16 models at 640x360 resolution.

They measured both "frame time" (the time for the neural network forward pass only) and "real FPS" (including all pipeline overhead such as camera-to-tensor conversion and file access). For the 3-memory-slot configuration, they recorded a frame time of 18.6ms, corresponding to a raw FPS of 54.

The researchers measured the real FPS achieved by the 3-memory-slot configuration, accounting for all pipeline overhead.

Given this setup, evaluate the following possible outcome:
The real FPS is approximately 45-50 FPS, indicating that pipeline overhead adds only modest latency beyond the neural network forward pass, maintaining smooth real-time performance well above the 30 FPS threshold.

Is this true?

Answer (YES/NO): NO